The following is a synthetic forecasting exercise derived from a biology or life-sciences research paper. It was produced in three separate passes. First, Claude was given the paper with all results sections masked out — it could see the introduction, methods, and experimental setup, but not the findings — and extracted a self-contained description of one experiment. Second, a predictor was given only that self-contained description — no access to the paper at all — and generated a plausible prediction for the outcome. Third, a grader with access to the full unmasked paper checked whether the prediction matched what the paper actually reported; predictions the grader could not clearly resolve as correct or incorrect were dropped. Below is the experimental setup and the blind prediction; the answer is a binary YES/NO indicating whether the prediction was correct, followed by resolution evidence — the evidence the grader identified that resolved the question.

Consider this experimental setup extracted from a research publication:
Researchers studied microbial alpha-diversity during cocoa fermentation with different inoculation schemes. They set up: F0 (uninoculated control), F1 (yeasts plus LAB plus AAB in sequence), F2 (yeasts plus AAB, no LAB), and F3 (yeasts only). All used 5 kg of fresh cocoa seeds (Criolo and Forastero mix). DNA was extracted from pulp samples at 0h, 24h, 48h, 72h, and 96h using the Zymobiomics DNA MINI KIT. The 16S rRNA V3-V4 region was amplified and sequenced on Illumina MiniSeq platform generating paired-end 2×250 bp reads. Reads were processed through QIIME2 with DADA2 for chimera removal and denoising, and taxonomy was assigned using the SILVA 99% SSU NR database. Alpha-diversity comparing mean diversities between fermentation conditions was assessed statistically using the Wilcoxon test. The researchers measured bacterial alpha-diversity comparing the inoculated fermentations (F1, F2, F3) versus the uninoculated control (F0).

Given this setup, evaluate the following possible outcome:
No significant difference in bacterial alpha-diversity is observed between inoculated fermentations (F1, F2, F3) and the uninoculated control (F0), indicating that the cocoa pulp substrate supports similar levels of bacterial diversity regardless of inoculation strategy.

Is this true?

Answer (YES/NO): YES